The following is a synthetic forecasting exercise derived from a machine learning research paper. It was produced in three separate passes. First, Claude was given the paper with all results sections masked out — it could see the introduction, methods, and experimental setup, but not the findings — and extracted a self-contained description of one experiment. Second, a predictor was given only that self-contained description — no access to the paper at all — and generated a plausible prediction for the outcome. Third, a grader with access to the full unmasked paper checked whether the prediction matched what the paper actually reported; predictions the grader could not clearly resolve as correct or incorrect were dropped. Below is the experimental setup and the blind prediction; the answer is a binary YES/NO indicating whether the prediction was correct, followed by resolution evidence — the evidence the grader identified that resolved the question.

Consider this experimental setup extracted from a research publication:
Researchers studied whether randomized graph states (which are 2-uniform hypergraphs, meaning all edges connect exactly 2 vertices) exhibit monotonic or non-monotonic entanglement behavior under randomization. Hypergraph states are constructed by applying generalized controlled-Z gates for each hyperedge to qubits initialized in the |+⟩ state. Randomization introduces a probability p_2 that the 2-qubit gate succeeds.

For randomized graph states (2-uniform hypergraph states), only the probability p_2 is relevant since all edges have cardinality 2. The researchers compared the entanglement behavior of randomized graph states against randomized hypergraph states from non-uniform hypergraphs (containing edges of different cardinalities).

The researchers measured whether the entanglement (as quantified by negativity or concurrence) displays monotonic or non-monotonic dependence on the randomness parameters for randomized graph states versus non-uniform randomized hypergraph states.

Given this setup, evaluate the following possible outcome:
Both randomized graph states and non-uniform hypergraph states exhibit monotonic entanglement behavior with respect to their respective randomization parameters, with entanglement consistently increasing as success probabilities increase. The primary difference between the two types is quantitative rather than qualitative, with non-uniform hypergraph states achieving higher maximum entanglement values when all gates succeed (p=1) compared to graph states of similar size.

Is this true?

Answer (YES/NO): NO